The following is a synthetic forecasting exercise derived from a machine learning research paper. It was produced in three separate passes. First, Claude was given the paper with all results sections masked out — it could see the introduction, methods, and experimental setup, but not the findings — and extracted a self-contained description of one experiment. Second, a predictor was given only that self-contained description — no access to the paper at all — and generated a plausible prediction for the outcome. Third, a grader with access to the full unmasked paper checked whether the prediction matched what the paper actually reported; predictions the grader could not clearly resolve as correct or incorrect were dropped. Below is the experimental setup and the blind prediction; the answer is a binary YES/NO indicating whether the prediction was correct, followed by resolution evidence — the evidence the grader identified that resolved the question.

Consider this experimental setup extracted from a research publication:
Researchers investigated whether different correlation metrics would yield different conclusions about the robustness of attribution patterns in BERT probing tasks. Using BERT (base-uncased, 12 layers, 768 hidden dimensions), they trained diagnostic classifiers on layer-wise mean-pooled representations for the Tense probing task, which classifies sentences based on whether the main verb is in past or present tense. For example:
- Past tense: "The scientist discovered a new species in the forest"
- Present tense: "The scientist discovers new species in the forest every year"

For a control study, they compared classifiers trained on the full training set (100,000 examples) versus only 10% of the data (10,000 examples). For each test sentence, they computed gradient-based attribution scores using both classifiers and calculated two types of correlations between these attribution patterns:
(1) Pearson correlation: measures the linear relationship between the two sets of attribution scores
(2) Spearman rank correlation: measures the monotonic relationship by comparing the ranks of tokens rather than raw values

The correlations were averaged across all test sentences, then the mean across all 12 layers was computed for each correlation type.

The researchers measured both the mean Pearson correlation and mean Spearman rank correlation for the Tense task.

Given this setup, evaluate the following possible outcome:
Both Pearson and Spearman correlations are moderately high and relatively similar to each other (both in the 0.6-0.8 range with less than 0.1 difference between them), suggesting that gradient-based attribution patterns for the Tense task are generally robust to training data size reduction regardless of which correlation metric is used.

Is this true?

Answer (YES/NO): NO